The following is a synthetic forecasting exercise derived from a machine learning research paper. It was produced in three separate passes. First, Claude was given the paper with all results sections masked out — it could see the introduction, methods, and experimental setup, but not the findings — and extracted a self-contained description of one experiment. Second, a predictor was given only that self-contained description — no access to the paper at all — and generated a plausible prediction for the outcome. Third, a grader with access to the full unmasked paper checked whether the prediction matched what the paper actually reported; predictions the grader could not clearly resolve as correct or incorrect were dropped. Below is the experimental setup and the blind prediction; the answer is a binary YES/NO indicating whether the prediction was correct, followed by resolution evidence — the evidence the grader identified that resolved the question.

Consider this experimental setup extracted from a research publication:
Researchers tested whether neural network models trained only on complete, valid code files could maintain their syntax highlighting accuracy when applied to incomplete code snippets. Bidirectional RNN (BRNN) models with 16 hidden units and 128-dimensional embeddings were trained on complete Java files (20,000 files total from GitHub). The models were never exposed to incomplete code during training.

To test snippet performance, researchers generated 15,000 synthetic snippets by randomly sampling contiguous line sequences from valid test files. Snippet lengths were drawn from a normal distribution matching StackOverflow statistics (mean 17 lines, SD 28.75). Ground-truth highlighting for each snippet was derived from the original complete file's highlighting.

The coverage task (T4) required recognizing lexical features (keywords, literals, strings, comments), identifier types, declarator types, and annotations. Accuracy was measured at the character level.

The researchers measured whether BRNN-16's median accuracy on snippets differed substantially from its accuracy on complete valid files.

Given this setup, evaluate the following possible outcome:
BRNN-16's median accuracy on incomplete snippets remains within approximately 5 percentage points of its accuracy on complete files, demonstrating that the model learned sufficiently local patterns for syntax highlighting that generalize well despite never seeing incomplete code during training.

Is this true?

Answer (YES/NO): YES